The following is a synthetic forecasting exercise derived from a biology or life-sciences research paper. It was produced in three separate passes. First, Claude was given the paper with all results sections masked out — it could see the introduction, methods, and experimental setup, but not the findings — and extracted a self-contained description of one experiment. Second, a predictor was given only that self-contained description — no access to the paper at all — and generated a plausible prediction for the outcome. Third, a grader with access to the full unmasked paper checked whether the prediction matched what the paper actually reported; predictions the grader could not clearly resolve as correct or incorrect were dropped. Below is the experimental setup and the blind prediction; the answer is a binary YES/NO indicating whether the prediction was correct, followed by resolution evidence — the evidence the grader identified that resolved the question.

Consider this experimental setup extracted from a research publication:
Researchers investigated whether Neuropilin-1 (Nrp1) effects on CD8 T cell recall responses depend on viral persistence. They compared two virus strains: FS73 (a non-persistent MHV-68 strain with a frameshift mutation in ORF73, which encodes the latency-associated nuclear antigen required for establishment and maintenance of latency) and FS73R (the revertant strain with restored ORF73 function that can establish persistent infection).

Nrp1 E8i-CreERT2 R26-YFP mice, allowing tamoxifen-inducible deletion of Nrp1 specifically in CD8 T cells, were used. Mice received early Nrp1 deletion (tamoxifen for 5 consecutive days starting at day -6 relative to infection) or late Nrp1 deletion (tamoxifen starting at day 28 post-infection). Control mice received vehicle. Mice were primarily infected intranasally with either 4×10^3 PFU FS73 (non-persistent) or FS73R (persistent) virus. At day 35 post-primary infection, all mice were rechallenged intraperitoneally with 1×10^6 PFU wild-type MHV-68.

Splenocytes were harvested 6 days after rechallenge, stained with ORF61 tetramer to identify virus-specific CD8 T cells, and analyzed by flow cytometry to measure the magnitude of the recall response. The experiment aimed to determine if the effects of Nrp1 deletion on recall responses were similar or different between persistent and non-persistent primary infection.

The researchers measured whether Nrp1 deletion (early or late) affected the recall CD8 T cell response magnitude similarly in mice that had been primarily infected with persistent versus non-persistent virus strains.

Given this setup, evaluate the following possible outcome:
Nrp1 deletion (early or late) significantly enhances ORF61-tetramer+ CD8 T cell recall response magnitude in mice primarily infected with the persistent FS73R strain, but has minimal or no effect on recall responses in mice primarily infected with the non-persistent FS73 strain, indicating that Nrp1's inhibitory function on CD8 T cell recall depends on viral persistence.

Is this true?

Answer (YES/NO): NO